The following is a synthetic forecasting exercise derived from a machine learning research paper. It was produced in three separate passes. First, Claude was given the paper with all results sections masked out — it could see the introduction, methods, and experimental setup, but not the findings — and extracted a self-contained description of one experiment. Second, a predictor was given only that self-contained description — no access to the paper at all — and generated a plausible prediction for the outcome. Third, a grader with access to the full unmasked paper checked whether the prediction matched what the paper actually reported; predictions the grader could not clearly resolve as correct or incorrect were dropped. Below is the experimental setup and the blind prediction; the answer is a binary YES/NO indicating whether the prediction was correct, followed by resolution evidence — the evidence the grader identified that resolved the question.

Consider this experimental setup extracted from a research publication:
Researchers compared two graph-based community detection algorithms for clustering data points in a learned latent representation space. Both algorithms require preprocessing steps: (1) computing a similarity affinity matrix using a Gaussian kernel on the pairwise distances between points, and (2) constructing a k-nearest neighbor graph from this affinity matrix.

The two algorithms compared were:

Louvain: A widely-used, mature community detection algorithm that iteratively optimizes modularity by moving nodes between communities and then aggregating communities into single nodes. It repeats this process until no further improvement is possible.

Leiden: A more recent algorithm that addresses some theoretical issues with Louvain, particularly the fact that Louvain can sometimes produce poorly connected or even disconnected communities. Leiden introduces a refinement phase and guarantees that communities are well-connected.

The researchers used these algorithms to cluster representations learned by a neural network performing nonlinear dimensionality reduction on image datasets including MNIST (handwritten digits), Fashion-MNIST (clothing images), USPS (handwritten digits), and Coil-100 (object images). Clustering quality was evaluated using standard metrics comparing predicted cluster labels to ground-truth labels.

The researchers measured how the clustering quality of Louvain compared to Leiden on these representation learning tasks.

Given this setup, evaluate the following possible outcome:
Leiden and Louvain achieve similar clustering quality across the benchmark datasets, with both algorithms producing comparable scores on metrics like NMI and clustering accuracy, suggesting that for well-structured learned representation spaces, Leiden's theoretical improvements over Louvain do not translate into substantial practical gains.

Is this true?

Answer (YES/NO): YES